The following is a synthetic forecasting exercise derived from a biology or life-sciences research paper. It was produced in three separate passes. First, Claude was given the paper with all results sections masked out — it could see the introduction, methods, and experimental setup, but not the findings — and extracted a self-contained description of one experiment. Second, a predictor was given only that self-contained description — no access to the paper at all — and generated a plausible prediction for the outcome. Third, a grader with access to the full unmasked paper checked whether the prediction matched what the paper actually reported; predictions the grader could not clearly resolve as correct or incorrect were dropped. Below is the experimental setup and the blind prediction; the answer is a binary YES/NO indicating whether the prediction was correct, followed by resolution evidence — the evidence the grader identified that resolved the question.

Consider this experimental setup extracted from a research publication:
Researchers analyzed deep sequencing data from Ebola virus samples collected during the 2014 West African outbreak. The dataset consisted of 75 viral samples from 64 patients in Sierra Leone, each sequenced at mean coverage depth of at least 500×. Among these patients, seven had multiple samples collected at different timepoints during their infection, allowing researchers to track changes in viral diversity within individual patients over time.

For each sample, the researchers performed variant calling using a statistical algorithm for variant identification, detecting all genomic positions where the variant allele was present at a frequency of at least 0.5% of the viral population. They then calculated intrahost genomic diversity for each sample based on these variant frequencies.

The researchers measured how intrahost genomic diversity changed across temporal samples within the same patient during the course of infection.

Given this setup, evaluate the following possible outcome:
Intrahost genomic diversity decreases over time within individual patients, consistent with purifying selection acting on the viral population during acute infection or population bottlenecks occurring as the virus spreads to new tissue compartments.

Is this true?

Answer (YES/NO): NO